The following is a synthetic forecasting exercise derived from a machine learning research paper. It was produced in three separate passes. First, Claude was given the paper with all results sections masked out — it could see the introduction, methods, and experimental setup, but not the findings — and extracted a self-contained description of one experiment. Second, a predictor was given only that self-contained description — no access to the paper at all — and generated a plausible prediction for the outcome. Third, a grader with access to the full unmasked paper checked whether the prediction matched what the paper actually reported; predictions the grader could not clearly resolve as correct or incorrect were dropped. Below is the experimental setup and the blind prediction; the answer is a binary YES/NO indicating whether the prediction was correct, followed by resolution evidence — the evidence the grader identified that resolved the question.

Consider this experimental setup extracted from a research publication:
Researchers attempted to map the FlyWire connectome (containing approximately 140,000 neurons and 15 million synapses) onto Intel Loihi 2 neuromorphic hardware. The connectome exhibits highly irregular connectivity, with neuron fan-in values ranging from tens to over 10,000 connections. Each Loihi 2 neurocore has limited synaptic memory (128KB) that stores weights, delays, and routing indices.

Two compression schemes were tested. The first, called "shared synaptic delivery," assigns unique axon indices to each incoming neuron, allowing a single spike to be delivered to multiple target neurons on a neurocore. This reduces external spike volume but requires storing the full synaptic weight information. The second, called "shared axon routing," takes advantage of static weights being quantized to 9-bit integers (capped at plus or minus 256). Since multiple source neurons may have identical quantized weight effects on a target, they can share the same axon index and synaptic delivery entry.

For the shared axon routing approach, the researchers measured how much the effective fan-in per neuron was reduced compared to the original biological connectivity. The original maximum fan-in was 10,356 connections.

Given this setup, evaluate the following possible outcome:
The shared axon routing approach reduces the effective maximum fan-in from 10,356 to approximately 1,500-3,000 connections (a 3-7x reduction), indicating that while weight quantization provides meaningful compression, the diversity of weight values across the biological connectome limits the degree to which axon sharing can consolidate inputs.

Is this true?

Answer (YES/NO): NO